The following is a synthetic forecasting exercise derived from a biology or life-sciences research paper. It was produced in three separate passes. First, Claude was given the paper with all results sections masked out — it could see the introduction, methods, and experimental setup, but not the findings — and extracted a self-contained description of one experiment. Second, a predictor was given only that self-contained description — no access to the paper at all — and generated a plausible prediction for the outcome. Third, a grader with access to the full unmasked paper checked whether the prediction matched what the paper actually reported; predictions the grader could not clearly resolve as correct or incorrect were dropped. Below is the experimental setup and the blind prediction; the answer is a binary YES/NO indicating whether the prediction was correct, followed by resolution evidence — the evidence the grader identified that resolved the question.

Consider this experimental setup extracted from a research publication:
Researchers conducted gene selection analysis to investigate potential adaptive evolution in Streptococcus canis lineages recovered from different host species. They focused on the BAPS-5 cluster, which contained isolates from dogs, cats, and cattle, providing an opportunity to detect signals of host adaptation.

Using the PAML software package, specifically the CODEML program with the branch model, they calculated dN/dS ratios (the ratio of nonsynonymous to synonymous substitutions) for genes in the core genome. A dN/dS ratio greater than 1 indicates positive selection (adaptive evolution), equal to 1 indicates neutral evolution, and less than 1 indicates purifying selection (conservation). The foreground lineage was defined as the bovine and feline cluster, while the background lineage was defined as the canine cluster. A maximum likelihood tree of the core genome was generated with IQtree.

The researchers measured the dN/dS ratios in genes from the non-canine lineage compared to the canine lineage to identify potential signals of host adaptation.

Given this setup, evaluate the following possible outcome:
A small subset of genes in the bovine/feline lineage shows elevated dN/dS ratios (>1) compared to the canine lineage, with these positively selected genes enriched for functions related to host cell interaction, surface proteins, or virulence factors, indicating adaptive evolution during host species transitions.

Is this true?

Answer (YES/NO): NO